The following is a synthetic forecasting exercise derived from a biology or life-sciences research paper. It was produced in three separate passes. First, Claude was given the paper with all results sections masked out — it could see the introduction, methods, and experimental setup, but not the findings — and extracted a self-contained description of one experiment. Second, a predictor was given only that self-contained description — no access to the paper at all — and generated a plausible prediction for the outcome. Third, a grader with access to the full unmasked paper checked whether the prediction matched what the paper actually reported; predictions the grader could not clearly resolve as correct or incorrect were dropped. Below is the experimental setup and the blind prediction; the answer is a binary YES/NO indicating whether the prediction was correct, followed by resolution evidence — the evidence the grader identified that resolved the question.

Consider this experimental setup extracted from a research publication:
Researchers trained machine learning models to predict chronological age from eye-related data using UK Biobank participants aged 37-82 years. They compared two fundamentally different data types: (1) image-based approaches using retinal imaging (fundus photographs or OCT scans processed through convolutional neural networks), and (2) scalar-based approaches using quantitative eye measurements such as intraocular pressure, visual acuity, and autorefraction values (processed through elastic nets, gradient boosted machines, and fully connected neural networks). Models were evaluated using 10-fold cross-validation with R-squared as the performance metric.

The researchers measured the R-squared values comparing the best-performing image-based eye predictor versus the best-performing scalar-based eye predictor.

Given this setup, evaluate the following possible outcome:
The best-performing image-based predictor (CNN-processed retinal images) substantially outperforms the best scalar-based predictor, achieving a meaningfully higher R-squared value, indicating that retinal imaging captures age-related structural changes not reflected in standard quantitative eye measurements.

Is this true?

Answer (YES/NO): YES